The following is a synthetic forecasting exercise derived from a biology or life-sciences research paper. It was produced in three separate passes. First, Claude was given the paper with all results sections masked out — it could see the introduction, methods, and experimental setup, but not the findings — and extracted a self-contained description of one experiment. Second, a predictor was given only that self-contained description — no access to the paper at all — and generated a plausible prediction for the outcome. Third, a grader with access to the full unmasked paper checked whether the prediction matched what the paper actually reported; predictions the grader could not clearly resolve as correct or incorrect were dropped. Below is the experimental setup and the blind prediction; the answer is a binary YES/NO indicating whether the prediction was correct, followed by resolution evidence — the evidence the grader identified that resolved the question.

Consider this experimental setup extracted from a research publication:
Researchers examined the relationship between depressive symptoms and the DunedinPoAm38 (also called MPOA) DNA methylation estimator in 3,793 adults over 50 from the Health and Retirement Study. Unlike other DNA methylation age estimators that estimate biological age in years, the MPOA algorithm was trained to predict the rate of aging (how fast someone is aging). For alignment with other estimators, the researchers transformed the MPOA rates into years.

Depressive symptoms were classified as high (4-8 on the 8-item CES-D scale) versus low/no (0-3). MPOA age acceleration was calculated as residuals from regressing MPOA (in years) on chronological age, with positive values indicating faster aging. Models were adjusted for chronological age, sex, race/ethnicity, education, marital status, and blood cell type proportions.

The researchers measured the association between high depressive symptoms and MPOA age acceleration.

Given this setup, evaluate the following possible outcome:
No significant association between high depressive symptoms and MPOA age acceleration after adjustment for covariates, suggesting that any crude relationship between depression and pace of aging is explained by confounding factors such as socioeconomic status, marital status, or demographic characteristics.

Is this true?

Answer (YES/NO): NO